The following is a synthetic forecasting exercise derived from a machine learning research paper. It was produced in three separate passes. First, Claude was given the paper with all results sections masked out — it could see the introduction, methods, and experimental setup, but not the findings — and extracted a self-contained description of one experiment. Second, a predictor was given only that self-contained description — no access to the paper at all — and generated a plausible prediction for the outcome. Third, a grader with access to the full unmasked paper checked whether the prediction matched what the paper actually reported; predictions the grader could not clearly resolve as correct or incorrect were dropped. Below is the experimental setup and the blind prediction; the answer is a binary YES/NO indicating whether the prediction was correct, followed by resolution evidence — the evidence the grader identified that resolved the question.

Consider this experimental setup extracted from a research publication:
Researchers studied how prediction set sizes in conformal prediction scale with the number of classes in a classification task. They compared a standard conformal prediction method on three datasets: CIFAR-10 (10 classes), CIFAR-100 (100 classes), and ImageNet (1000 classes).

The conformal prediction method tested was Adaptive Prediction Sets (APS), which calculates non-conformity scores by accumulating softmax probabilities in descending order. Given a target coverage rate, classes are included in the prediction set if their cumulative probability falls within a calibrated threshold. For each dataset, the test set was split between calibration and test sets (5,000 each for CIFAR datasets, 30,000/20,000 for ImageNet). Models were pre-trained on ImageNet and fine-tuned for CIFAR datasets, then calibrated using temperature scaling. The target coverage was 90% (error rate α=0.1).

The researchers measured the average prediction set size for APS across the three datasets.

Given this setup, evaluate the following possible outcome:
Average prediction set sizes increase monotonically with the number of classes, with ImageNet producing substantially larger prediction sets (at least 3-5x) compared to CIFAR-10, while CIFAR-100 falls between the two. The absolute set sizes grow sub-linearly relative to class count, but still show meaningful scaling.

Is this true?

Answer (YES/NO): YES